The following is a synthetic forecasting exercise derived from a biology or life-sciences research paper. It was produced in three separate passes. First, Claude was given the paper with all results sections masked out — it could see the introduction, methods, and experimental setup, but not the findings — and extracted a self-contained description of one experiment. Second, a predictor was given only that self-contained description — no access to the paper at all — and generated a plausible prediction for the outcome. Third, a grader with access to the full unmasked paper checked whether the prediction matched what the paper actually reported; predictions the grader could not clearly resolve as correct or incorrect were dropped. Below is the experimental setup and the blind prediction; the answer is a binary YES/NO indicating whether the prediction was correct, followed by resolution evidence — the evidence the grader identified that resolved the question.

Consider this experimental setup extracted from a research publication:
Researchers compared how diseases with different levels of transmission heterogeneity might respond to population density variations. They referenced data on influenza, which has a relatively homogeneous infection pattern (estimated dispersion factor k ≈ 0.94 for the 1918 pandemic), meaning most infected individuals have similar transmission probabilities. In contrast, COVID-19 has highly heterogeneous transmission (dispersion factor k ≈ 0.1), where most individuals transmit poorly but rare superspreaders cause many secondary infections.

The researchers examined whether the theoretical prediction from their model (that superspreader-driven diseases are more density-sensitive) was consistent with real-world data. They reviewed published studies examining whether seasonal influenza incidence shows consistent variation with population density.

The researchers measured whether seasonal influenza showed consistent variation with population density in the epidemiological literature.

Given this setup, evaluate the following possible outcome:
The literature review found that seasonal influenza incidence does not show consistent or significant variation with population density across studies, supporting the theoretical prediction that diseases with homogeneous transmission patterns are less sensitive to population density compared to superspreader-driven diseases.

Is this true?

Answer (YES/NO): YES